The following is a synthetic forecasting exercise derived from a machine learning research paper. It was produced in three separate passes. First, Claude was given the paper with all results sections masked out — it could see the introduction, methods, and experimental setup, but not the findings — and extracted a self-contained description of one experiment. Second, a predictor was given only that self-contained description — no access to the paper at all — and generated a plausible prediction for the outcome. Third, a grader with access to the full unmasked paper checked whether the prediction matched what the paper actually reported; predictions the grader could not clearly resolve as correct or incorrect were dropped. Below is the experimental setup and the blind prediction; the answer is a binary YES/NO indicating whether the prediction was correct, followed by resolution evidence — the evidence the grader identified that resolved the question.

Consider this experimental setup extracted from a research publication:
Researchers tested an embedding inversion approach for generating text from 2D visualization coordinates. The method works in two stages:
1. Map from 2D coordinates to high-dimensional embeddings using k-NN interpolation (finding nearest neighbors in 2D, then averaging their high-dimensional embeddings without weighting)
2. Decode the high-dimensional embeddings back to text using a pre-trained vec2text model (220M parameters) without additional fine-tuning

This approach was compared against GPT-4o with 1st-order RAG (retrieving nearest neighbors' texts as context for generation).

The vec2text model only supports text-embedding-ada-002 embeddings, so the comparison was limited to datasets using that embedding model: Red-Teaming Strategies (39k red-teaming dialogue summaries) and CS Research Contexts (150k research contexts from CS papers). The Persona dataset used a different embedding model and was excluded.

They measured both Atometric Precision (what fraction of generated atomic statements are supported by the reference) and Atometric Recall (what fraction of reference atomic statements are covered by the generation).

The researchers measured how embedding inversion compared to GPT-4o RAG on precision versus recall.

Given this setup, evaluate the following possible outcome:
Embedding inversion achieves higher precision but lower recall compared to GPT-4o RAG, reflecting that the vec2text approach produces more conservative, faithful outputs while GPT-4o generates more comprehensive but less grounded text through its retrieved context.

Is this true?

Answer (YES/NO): NO